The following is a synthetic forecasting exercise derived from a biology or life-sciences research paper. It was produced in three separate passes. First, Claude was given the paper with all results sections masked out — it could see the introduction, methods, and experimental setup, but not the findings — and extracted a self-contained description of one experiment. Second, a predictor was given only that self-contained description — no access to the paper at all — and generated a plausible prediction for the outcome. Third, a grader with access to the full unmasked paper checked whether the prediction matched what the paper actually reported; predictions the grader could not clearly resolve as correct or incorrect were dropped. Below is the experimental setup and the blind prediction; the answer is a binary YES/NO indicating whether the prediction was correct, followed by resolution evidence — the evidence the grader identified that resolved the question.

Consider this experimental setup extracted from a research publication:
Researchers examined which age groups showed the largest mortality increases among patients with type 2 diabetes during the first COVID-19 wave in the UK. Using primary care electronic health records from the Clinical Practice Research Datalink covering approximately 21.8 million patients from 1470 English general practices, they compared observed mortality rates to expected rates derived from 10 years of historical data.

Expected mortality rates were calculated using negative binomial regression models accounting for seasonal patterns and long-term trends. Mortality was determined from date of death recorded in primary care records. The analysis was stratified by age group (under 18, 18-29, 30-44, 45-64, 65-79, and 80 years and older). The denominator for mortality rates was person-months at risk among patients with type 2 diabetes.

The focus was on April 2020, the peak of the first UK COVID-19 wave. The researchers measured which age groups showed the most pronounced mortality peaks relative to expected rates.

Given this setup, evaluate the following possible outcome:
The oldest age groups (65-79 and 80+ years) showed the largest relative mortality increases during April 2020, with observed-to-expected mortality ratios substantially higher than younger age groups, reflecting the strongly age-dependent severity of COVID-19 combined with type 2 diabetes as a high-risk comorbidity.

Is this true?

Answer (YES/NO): YES